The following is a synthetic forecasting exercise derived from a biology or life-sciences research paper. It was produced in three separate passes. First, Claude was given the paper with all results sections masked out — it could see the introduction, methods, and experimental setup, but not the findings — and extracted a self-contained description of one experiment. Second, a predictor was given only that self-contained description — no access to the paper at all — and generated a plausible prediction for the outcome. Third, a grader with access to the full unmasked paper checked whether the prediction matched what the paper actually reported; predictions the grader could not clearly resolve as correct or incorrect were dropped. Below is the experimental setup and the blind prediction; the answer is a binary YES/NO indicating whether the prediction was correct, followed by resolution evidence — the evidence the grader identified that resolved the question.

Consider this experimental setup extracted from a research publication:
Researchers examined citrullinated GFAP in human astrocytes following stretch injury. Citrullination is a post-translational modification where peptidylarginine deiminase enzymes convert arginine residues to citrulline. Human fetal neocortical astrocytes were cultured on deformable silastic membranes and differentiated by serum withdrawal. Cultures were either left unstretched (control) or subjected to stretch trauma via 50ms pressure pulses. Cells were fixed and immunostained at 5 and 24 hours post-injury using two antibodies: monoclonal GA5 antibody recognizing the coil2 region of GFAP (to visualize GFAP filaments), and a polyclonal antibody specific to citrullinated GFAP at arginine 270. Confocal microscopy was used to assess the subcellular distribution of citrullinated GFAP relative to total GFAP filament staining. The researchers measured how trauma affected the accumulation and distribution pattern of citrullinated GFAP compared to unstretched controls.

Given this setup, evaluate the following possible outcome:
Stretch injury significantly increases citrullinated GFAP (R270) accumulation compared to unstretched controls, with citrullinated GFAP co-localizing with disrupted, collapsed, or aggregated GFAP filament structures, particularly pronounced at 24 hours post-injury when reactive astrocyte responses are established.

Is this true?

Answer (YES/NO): NO